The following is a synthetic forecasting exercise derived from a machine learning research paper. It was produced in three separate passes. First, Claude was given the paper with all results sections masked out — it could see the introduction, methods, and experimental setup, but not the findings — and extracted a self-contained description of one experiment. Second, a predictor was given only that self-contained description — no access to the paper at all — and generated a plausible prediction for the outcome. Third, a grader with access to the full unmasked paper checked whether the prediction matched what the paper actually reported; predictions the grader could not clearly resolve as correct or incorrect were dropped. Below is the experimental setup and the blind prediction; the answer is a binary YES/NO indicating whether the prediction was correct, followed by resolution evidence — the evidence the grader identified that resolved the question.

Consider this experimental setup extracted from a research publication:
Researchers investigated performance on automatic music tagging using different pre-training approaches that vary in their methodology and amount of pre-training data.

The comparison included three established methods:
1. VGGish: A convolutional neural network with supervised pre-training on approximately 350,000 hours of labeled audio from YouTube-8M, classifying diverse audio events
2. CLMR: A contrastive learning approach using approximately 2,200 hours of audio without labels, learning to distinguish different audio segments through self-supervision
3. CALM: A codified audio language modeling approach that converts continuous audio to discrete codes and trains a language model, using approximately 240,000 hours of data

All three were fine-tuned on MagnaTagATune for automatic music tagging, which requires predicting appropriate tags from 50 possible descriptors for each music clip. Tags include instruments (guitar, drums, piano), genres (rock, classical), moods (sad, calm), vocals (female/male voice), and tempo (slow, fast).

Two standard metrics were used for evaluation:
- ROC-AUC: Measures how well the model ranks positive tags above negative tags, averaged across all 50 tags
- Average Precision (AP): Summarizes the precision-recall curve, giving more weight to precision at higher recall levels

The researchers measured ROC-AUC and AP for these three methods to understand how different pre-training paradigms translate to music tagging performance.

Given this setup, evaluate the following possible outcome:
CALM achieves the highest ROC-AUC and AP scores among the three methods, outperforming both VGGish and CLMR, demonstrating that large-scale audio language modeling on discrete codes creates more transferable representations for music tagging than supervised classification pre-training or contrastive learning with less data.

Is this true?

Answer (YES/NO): NO